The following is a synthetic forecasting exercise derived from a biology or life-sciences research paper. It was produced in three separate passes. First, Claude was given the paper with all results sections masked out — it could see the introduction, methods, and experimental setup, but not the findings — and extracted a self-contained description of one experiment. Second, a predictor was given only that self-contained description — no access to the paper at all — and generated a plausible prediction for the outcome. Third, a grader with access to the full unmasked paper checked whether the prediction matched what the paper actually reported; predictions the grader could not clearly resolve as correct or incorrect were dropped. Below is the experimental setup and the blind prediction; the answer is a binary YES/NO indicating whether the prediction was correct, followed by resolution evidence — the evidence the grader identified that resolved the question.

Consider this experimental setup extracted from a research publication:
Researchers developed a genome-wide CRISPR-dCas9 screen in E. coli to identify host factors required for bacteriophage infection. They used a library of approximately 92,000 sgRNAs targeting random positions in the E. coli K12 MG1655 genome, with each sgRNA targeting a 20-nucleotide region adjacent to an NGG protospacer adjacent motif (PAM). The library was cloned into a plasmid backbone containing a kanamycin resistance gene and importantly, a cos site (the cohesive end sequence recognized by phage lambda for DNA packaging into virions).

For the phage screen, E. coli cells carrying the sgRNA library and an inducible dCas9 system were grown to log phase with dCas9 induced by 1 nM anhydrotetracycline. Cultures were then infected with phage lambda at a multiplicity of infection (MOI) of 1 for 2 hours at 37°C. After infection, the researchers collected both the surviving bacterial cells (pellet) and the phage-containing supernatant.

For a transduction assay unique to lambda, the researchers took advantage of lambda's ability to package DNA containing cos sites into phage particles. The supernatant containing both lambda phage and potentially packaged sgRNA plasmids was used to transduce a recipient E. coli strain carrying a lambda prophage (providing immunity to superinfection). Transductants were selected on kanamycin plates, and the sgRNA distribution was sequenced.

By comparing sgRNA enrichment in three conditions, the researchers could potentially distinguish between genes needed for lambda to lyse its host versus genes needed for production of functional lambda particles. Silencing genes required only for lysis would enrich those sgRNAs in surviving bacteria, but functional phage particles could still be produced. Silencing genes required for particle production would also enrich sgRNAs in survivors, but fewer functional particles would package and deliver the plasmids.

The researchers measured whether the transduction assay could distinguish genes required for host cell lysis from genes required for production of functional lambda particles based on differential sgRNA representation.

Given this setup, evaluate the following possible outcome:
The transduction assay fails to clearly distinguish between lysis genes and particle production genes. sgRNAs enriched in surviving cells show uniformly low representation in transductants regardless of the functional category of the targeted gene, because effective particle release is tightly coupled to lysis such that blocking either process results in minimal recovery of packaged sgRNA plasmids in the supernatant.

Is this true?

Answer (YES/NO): NO